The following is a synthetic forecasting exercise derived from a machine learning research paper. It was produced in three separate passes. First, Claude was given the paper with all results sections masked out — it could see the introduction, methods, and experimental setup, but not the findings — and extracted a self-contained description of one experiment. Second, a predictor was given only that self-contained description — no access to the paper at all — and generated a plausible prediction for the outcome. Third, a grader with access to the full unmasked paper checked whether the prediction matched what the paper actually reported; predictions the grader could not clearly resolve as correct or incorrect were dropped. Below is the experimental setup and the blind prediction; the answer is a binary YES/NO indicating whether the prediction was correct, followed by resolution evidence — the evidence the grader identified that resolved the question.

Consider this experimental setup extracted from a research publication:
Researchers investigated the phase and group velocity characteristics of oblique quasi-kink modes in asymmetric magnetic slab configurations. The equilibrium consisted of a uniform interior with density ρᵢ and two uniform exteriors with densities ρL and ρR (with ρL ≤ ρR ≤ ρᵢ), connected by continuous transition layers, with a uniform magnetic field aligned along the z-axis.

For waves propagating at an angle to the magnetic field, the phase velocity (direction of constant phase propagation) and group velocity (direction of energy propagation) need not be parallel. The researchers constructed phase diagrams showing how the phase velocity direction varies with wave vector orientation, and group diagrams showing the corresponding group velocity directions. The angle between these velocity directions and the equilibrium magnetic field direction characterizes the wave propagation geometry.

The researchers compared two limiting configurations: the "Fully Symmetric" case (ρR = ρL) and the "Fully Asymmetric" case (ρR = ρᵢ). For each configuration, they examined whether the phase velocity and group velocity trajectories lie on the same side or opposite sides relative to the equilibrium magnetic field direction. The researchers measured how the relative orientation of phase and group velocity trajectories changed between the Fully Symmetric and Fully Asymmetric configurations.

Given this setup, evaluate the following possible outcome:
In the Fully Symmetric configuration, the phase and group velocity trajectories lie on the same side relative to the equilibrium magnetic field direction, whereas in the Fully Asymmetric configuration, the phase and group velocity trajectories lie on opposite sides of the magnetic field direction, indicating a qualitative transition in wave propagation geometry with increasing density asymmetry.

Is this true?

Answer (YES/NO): NO